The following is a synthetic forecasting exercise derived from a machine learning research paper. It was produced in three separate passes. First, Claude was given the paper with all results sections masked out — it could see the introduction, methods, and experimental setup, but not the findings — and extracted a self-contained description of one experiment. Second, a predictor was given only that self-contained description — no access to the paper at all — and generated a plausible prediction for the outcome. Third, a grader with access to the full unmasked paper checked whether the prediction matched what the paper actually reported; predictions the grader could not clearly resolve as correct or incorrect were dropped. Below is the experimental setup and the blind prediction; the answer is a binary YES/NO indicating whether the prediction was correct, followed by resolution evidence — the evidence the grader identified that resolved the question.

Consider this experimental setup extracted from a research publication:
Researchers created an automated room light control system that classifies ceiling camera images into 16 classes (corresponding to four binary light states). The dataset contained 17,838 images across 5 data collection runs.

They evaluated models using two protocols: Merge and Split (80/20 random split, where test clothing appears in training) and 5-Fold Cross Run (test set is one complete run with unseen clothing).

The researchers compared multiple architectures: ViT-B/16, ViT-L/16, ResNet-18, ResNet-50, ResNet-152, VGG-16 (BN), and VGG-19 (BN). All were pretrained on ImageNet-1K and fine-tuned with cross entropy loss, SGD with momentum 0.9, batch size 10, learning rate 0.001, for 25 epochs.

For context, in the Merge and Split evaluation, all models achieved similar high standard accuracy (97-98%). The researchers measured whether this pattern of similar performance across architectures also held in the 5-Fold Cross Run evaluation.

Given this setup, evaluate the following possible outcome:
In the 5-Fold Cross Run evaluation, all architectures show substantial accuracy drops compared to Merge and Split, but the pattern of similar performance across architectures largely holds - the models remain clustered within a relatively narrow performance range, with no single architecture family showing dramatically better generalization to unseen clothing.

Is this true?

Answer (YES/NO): NO